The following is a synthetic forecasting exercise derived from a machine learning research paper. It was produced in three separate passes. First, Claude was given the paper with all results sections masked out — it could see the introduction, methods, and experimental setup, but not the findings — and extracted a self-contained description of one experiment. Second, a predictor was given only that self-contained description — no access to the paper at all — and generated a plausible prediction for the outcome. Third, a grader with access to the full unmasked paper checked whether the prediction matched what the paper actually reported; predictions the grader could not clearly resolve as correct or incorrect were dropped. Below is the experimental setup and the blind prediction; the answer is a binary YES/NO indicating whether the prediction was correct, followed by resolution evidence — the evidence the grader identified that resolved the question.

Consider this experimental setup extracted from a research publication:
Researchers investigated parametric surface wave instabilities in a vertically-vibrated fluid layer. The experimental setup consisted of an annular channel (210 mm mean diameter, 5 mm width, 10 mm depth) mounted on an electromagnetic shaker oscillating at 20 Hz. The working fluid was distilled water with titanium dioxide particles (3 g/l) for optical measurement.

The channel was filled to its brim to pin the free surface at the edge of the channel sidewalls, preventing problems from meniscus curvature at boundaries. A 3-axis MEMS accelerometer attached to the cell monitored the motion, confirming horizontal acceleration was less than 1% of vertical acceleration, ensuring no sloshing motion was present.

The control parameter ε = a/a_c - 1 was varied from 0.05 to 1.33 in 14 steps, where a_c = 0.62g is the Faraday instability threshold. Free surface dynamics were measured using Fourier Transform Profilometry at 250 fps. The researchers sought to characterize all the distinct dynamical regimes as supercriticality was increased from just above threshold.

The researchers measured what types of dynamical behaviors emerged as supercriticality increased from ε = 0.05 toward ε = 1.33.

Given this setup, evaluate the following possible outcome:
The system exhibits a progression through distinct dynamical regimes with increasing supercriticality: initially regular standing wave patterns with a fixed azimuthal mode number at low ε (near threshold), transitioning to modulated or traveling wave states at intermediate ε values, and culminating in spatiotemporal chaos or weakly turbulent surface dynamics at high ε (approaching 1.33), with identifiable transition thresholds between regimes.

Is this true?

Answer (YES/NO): NO